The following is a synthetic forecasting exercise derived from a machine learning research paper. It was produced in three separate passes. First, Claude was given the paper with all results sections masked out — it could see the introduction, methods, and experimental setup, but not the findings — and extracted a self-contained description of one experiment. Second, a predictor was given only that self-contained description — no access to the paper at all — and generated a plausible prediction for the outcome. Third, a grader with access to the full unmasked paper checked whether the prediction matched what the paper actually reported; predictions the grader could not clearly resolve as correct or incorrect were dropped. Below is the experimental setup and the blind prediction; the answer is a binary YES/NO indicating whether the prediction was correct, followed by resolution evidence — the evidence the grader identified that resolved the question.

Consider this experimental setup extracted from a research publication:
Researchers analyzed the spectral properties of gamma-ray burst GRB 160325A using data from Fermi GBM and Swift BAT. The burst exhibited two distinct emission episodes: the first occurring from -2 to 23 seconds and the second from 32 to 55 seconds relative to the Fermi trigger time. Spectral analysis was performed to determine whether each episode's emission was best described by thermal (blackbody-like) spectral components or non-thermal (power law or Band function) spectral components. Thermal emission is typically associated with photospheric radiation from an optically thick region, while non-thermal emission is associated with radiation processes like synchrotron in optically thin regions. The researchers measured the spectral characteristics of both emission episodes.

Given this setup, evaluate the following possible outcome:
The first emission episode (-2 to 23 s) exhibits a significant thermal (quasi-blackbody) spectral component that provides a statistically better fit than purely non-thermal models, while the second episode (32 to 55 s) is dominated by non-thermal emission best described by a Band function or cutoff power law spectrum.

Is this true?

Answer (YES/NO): YES